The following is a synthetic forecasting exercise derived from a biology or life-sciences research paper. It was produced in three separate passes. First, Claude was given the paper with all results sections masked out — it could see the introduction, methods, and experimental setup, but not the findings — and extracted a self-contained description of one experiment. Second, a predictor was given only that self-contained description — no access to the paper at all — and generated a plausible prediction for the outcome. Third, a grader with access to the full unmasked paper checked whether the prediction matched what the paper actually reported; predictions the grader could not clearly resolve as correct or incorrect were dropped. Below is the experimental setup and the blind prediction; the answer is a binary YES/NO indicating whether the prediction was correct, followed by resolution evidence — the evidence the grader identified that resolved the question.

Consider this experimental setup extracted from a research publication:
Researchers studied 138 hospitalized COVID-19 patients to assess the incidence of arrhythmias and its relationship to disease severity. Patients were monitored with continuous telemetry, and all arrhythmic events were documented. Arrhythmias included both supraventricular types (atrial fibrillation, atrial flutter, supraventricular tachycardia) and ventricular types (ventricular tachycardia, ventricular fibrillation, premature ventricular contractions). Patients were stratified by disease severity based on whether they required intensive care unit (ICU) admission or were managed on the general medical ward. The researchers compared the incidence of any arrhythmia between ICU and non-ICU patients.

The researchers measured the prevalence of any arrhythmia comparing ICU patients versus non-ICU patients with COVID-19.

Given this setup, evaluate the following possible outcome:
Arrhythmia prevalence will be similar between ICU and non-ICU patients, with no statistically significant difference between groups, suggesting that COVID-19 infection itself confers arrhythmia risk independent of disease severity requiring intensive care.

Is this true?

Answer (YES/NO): NO